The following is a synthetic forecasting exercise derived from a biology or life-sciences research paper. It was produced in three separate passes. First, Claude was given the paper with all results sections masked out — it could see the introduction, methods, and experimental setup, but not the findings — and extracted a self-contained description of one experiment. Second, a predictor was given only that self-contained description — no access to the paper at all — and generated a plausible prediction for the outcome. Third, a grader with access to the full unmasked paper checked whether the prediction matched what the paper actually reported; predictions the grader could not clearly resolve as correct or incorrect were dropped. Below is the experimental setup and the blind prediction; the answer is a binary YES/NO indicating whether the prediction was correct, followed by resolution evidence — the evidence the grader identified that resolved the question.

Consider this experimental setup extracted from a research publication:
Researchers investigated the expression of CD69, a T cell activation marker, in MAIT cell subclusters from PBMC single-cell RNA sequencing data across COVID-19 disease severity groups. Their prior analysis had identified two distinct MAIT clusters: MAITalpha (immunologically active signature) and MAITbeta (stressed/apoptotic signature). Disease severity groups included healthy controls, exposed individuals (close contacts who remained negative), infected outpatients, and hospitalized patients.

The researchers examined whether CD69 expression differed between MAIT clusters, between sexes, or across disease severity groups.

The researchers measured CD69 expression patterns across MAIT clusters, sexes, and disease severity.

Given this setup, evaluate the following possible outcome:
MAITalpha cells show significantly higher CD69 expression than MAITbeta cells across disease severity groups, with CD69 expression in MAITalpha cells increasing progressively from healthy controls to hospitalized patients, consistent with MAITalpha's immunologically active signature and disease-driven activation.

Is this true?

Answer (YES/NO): NO